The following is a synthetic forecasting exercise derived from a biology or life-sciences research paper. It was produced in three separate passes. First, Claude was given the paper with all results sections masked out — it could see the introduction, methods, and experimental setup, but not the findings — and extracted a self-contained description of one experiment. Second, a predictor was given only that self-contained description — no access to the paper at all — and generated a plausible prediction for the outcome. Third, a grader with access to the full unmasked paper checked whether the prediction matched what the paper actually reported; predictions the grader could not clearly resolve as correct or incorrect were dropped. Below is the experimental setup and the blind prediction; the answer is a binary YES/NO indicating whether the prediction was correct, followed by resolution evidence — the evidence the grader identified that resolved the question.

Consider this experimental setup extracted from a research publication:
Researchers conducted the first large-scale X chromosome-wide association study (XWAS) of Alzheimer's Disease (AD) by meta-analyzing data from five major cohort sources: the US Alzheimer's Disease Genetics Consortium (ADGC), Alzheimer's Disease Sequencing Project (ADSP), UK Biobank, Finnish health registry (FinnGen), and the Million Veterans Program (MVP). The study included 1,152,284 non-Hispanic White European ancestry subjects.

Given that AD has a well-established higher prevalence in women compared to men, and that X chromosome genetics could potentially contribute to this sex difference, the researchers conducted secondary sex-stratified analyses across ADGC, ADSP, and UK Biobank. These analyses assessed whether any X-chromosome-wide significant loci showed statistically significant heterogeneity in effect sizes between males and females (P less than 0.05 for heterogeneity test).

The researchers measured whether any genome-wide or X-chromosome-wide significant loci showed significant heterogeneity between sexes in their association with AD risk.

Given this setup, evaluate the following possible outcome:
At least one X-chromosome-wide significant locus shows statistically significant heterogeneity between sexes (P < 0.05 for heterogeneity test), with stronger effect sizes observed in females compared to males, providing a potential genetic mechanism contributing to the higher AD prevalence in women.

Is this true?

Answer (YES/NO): NO